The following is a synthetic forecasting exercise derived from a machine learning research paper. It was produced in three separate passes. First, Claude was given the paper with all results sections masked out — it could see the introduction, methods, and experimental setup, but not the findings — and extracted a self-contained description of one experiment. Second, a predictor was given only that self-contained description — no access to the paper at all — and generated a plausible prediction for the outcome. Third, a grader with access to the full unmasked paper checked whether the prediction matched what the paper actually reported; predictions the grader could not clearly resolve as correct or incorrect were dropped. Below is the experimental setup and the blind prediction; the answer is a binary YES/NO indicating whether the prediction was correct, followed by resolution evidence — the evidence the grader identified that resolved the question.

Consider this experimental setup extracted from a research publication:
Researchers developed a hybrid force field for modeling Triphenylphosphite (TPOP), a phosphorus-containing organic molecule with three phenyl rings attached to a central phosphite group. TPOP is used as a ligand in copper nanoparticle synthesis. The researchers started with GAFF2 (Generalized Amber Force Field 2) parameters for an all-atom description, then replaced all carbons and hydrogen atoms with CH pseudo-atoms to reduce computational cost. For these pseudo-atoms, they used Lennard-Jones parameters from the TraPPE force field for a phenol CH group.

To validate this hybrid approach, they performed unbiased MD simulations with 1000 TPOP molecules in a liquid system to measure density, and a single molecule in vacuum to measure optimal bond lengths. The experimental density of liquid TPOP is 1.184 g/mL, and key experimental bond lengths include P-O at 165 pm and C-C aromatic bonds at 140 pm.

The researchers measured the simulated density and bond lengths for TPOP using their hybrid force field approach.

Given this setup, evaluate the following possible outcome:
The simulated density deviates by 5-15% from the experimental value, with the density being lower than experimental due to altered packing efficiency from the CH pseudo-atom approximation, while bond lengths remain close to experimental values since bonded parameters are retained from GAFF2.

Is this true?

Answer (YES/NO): NO